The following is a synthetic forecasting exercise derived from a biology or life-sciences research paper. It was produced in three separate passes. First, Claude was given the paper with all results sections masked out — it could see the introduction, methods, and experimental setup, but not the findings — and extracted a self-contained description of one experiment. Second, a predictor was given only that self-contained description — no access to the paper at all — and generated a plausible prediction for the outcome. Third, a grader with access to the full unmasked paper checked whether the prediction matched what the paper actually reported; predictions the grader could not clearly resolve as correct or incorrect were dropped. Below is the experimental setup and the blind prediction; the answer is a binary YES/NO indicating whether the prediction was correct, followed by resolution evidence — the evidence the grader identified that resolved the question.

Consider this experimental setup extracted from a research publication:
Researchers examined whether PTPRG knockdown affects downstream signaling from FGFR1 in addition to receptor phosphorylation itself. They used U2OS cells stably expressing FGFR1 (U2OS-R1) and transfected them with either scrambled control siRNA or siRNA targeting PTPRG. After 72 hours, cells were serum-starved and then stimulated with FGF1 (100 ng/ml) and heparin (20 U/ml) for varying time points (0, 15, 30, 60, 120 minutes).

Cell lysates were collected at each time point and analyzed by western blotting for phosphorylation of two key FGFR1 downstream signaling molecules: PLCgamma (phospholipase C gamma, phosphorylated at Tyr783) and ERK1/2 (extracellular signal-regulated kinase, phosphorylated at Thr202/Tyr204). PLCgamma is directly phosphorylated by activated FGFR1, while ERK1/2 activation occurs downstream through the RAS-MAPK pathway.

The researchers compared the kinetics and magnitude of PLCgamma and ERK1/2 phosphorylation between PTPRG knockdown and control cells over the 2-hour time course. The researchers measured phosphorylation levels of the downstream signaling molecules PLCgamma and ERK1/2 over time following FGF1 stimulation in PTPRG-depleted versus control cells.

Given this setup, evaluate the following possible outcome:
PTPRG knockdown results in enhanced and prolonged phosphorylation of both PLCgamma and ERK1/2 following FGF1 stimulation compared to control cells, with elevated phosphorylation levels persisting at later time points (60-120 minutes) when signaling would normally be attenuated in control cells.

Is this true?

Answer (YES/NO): NO